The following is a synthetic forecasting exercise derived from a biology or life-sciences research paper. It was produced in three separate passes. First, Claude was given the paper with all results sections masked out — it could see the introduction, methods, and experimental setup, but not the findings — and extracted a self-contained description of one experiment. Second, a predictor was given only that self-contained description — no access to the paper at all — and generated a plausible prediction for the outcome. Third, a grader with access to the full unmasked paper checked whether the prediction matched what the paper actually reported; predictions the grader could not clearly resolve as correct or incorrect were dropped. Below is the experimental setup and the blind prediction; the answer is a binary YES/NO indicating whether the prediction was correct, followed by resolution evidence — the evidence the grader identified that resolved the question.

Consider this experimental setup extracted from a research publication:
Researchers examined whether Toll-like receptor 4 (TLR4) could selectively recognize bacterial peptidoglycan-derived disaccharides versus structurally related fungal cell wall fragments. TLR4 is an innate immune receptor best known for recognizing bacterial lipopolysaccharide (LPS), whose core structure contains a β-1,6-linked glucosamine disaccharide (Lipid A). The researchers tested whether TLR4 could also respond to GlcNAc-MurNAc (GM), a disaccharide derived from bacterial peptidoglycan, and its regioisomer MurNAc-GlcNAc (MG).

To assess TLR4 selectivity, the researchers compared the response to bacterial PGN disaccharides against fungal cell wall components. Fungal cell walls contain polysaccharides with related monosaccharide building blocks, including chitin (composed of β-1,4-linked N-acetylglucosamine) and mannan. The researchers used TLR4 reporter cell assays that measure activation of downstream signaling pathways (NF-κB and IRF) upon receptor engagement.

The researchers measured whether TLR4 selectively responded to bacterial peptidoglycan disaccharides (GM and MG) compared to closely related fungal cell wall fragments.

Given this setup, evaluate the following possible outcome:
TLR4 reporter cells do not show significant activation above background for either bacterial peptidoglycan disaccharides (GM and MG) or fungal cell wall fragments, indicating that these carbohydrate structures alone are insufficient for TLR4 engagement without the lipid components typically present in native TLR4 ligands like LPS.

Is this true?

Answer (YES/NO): NO